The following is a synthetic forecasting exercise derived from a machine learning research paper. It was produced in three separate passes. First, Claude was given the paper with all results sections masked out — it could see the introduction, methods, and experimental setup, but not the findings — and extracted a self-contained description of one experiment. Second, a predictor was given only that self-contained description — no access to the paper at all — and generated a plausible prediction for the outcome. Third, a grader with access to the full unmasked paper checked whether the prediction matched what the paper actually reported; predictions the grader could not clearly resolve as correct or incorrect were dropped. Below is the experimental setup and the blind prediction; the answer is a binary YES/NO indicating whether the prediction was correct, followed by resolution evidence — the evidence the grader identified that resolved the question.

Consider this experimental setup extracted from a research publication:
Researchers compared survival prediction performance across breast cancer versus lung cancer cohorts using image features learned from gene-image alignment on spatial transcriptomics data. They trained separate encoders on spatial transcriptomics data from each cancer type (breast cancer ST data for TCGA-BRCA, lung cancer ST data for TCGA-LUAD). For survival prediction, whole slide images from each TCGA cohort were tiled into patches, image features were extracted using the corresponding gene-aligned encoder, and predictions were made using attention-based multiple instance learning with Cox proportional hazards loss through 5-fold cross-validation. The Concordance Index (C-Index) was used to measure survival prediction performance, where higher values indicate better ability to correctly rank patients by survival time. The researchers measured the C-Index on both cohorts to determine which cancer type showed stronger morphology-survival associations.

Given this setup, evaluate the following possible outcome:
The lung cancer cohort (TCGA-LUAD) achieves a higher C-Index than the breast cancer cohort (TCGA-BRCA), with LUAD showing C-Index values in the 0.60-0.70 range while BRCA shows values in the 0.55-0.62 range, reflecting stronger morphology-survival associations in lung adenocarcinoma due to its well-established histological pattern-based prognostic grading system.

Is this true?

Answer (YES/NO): NO